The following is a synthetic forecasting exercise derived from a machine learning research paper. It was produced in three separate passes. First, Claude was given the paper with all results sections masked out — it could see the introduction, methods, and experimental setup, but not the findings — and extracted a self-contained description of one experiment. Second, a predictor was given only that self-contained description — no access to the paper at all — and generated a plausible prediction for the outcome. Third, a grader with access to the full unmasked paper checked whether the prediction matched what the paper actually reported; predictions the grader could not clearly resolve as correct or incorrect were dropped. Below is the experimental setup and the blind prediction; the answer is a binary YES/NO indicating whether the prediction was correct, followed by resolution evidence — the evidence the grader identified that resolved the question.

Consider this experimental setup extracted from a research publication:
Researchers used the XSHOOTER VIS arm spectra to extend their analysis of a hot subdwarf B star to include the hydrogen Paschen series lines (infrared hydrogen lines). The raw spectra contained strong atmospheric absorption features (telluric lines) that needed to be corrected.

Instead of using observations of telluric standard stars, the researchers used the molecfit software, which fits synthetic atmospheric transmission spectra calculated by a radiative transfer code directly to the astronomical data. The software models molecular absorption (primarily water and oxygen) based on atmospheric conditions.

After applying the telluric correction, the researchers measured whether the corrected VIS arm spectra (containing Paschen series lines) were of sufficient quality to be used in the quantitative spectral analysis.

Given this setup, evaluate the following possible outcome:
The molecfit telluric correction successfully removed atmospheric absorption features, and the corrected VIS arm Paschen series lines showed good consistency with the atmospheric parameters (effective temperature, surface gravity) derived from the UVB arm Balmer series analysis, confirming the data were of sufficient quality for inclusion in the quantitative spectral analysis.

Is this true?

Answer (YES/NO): YES